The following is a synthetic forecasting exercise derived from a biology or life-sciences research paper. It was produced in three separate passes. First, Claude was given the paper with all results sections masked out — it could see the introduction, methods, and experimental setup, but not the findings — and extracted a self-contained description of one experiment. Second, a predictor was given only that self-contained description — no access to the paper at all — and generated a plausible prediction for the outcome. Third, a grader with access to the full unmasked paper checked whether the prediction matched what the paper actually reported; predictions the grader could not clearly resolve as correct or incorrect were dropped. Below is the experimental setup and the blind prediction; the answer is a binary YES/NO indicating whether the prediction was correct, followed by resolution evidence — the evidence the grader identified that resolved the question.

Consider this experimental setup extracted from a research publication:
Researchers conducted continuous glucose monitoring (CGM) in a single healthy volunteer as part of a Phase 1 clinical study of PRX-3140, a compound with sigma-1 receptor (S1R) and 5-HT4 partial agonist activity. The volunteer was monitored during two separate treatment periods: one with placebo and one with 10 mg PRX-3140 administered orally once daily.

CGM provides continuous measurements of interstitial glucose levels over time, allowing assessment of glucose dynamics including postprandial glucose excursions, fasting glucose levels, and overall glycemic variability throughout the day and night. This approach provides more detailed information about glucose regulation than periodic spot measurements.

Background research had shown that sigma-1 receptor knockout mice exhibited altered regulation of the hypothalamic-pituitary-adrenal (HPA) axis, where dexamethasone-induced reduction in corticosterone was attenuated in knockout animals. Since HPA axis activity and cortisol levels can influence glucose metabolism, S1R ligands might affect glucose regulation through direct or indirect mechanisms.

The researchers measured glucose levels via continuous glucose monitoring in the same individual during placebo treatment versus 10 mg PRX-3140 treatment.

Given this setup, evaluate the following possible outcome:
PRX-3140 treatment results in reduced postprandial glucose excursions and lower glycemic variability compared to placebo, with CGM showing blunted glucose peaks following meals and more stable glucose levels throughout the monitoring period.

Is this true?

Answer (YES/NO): NO